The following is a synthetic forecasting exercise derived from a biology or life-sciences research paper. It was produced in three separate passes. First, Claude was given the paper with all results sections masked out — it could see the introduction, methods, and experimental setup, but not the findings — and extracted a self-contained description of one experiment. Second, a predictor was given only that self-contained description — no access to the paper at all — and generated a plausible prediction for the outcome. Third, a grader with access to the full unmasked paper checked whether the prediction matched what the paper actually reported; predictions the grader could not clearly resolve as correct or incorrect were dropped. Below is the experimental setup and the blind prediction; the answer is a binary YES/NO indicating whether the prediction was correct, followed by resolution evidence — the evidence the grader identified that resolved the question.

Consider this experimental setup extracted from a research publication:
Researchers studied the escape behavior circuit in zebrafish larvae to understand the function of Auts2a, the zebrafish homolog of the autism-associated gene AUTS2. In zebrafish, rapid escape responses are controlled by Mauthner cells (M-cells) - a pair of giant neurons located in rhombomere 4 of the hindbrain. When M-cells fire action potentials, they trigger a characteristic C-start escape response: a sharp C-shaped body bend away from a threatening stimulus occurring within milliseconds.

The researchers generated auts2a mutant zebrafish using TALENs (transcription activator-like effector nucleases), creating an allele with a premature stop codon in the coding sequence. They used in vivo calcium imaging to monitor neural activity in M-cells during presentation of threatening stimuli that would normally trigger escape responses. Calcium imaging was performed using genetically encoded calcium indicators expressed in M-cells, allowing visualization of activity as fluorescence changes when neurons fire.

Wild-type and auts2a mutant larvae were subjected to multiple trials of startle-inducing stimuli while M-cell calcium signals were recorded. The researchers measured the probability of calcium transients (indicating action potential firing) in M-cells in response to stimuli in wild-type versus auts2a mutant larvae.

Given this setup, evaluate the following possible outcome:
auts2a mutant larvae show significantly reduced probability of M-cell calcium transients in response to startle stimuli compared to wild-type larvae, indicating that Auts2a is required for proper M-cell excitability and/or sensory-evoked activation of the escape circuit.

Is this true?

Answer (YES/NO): YES